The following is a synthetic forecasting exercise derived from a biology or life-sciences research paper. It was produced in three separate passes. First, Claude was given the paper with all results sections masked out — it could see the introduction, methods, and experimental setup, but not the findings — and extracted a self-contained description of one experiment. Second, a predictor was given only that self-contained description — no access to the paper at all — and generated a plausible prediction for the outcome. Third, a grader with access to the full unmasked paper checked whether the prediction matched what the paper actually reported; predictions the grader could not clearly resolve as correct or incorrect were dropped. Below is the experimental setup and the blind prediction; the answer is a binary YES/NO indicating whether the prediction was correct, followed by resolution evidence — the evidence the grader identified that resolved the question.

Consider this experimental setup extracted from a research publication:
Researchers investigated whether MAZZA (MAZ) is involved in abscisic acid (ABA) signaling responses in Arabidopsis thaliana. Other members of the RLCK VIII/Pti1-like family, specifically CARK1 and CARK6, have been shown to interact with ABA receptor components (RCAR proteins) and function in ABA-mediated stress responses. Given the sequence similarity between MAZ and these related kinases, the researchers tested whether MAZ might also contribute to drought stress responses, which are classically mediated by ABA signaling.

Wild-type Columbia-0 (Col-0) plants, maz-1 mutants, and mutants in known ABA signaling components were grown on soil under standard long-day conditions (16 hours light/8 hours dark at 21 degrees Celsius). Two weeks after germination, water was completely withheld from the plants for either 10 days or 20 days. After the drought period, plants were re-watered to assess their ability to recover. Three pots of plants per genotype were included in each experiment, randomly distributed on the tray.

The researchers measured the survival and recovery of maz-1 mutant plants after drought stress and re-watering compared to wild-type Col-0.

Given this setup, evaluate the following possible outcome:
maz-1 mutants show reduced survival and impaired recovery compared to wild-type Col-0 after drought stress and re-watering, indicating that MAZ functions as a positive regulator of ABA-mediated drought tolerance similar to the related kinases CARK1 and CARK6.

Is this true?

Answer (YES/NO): NO